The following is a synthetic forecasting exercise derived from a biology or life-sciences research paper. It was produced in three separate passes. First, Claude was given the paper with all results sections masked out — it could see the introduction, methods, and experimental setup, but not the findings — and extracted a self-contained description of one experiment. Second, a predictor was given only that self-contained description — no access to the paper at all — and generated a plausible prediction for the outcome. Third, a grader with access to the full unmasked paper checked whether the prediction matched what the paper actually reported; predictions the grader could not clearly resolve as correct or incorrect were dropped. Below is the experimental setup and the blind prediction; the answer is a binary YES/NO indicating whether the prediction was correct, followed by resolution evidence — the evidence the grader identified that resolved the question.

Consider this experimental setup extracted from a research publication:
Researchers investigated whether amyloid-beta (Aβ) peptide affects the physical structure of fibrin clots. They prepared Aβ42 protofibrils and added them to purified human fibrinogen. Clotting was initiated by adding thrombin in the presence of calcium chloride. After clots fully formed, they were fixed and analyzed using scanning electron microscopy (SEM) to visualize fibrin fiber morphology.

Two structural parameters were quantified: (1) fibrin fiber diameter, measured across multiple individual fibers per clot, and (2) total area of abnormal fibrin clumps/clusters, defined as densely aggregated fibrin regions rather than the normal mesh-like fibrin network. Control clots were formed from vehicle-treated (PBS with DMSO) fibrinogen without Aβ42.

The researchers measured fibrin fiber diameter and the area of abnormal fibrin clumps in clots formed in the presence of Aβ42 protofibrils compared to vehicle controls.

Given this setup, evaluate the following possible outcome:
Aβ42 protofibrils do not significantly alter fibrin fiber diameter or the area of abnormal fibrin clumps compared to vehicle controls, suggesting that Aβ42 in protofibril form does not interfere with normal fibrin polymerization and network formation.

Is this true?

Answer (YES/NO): NO